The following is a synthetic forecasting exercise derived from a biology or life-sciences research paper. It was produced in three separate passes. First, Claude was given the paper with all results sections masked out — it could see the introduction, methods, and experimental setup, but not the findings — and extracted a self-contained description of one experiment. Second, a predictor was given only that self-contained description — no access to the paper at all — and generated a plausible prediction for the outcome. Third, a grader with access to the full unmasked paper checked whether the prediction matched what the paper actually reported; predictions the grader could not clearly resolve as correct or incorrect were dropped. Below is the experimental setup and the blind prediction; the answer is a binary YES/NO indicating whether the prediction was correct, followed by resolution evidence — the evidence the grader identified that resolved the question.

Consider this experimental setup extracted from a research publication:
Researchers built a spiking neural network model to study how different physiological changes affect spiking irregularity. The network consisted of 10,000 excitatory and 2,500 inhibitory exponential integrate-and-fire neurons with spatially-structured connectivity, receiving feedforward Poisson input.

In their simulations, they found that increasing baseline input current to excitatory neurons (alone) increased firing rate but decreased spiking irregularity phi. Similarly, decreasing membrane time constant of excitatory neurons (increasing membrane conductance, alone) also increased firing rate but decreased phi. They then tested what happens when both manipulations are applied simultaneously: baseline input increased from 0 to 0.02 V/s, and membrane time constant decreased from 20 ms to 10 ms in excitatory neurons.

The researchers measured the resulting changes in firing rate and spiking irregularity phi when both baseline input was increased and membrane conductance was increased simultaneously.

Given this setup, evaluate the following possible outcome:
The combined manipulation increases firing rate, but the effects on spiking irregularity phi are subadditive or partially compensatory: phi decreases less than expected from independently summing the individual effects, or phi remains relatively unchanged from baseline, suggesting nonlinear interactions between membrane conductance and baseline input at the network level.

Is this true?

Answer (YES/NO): NO